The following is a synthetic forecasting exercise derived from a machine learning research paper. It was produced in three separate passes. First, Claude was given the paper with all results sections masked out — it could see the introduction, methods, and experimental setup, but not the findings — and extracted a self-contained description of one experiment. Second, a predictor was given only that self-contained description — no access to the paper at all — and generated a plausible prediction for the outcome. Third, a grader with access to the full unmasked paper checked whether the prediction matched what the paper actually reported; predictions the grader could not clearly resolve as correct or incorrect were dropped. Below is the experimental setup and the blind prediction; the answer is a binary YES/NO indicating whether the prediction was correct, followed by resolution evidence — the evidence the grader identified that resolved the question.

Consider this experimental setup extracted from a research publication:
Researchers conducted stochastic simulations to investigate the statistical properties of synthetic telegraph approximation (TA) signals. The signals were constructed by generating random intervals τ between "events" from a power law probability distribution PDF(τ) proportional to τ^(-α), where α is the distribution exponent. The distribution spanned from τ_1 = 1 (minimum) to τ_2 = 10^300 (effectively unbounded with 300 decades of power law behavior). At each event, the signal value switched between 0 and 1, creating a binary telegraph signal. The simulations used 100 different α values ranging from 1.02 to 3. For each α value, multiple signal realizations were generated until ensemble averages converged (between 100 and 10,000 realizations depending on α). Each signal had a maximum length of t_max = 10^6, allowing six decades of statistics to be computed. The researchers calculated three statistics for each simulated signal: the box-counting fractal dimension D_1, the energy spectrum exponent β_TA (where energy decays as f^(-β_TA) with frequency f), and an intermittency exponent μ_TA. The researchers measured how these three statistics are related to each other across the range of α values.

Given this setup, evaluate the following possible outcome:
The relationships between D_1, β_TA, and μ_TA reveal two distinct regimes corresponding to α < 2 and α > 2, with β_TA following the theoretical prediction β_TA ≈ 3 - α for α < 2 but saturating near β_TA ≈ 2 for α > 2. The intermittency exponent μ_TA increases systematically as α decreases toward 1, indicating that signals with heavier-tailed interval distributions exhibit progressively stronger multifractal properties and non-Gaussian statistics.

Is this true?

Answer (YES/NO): NO